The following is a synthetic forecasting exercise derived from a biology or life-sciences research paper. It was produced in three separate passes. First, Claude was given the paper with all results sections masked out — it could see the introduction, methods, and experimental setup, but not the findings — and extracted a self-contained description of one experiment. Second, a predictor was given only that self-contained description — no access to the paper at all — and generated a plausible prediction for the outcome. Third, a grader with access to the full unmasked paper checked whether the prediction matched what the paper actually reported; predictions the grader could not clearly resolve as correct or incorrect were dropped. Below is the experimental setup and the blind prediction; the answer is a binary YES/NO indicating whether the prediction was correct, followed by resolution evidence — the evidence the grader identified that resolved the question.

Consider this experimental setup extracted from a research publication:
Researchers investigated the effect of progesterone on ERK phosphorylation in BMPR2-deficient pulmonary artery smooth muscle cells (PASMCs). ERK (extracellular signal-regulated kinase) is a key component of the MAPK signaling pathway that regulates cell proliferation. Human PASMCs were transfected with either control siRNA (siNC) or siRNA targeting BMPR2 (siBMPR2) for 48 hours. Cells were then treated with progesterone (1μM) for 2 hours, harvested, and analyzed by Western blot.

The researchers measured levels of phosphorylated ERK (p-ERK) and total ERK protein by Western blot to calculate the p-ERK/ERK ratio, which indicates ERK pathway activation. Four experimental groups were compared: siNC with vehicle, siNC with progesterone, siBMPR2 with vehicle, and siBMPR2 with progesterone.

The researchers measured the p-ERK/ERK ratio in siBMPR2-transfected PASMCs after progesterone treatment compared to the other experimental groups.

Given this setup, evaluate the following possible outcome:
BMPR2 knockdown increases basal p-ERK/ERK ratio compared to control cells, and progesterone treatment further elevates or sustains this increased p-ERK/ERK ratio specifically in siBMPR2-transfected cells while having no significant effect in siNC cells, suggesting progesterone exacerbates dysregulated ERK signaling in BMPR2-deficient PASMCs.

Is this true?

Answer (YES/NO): NO